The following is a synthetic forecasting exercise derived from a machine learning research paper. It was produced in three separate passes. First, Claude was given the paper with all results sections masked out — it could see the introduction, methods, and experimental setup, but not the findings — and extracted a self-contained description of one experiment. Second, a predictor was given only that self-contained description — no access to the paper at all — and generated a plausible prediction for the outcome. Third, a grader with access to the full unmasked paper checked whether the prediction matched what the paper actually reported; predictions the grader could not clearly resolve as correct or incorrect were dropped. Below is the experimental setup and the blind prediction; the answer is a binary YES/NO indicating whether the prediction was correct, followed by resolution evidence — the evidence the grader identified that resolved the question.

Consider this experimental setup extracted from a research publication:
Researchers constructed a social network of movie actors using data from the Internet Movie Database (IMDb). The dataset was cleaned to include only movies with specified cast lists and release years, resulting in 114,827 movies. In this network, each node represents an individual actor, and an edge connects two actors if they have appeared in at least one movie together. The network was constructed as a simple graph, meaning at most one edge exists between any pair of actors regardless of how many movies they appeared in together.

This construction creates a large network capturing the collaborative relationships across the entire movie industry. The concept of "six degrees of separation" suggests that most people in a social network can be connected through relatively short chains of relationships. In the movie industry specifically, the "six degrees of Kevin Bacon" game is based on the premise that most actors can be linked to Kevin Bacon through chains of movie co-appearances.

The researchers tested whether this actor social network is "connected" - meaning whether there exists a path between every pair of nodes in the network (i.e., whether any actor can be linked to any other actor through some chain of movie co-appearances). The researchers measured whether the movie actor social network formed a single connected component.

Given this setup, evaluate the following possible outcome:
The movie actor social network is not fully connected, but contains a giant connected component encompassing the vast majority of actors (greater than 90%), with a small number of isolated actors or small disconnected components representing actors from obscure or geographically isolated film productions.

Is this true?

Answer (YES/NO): YES